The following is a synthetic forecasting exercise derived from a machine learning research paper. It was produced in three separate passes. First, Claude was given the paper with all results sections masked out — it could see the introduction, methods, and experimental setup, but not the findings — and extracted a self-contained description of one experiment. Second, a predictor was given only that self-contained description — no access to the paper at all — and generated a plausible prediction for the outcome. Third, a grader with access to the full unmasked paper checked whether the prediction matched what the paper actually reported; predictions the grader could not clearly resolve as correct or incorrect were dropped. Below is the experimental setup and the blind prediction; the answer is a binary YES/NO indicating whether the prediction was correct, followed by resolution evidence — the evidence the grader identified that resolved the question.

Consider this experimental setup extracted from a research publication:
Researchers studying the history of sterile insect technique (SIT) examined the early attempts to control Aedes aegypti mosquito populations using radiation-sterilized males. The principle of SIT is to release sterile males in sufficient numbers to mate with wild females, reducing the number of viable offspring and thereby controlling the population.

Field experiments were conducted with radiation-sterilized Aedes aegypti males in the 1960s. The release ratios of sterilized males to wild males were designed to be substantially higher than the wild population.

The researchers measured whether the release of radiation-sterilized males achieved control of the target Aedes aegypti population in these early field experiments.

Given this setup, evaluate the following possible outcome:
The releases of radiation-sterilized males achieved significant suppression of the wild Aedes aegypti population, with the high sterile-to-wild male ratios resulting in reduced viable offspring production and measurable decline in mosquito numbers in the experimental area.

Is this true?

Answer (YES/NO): NO